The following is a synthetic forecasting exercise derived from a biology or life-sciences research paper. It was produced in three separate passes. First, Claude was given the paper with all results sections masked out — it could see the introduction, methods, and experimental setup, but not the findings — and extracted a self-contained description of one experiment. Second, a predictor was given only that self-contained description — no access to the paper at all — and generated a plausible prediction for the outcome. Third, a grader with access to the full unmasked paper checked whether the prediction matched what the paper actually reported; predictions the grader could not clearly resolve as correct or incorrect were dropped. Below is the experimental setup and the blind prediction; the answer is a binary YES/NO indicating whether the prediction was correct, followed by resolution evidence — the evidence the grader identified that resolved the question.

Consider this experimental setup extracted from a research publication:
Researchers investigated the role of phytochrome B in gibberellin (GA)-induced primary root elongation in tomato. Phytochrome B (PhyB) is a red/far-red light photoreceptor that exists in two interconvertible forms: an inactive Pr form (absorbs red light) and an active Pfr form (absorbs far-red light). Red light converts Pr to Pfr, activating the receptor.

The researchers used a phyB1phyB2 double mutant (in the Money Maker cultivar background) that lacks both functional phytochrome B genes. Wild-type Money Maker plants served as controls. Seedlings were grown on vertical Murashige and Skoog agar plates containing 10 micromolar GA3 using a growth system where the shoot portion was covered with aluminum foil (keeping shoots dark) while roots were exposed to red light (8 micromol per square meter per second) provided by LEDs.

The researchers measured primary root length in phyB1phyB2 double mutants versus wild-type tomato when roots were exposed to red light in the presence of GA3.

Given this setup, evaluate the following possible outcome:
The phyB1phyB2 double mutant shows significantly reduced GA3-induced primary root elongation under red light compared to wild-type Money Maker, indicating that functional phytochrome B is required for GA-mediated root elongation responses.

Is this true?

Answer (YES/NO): YES